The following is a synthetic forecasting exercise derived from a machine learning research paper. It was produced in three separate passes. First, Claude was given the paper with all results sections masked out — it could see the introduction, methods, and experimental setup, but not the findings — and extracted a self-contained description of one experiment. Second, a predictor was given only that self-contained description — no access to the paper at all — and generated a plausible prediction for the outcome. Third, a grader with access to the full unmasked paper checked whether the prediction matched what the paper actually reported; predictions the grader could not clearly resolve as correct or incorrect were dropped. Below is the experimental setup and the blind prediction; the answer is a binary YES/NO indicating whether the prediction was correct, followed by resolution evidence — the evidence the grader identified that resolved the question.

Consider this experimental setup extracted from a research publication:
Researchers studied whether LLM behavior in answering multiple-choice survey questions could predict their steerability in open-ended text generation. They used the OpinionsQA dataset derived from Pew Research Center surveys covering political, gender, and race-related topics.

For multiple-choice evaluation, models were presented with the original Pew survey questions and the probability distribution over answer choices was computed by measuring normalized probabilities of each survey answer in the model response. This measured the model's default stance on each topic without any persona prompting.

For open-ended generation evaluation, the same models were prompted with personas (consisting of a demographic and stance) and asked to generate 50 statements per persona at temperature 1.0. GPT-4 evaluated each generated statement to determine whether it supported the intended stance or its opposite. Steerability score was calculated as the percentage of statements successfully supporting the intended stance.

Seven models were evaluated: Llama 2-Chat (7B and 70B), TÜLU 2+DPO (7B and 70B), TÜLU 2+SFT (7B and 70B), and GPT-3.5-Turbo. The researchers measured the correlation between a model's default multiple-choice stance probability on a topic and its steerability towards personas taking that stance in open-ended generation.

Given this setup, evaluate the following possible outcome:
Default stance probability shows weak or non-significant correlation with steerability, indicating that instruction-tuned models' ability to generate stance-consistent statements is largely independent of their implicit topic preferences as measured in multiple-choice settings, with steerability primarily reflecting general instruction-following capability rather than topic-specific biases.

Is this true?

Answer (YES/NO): NO